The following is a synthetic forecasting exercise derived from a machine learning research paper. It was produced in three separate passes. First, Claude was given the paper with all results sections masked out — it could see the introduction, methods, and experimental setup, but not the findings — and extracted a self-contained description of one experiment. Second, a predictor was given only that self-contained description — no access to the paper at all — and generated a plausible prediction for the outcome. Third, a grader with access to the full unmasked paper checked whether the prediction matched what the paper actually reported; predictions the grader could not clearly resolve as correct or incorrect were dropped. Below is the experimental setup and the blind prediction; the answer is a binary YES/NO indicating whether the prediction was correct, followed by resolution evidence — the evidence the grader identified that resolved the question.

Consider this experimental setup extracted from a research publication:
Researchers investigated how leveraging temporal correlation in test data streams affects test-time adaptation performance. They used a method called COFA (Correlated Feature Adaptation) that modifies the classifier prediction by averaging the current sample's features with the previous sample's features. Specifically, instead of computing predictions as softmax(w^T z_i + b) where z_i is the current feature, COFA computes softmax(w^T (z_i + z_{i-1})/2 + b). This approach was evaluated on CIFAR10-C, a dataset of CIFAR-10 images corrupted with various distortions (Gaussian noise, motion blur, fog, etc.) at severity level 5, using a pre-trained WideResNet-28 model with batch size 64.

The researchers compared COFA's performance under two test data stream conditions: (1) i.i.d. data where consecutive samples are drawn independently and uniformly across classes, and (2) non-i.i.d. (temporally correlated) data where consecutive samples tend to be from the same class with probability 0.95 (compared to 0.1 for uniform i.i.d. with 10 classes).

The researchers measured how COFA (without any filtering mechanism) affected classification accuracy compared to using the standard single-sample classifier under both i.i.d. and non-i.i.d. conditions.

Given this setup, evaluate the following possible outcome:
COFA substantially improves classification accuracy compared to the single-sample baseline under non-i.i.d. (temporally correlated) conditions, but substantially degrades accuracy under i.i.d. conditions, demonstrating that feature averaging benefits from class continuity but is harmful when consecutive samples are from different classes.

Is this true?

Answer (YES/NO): YES